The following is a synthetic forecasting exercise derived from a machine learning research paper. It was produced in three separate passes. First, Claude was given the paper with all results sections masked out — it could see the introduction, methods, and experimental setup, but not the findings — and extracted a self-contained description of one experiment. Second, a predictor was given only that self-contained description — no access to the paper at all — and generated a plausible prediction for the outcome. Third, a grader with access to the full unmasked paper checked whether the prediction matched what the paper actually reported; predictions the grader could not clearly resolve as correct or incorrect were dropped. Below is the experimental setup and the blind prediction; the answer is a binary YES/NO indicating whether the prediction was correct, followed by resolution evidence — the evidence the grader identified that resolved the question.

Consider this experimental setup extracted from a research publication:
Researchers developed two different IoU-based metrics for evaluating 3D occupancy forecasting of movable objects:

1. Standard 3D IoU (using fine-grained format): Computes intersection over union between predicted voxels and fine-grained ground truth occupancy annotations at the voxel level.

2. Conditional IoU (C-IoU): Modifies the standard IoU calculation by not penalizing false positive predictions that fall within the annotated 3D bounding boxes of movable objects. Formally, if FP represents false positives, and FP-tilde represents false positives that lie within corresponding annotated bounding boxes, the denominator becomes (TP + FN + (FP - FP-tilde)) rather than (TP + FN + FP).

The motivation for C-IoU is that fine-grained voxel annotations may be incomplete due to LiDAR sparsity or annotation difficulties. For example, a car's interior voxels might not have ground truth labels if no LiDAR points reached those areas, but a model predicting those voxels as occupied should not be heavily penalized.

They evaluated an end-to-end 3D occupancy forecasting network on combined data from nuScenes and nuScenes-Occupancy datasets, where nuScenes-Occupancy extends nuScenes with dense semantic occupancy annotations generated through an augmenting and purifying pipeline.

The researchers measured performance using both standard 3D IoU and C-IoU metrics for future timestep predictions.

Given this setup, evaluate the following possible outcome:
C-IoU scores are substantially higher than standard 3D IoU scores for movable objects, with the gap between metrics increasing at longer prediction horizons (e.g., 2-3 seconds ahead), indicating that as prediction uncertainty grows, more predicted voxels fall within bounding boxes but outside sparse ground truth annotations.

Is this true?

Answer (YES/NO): NO